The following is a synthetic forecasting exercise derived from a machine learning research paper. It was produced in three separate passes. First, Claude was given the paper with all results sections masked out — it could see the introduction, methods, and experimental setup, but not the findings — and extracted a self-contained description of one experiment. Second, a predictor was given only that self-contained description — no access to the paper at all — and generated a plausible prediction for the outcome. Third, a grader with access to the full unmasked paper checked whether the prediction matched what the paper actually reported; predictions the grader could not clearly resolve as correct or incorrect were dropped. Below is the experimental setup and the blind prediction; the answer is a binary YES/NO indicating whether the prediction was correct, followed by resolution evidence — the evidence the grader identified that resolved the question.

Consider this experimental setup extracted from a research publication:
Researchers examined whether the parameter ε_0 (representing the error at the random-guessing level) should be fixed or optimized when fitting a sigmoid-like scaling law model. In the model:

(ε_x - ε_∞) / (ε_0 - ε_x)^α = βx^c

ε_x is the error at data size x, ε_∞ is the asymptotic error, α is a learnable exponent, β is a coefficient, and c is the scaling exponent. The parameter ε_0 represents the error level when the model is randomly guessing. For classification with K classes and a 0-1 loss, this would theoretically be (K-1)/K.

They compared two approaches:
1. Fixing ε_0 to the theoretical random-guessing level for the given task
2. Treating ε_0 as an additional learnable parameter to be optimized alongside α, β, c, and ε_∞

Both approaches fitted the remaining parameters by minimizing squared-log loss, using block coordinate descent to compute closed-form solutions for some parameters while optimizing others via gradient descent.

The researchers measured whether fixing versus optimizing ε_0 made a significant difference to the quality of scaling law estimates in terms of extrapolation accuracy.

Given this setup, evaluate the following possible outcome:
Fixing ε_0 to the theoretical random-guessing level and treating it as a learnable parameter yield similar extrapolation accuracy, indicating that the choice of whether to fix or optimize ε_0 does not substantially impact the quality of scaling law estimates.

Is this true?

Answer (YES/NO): YES